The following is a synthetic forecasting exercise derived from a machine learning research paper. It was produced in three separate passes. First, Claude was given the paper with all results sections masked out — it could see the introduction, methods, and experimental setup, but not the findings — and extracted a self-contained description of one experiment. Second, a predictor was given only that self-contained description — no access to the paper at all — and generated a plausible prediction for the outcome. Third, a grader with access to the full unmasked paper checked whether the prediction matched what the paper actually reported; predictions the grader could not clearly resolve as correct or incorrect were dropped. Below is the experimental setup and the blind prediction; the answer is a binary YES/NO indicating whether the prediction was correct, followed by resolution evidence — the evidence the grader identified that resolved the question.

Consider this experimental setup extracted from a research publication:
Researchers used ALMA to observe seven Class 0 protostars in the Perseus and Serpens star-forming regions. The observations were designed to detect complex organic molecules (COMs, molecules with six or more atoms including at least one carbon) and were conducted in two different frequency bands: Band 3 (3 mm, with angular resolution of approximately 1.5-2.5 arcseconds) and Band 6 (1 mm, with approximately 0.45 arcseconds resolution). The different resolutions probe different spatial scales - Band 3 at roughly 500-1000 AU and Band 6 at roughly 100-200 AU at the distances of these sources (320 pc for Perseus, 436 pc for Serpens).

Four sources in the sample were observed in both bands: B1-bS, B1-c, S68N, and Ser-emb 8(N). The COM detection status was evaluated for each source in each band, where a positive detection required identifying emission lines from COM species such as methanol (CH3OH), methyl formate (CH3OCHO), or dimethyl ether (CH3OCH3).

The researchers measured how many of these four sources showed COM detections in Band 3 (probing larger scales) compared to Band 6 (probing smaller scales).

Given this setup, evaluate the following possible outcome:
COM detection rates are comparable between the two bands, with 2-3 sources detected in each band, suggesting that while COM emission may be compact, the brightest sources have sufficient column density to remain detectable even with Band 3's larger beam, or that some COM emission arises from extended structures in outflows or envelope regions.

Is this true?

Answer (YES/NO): YES